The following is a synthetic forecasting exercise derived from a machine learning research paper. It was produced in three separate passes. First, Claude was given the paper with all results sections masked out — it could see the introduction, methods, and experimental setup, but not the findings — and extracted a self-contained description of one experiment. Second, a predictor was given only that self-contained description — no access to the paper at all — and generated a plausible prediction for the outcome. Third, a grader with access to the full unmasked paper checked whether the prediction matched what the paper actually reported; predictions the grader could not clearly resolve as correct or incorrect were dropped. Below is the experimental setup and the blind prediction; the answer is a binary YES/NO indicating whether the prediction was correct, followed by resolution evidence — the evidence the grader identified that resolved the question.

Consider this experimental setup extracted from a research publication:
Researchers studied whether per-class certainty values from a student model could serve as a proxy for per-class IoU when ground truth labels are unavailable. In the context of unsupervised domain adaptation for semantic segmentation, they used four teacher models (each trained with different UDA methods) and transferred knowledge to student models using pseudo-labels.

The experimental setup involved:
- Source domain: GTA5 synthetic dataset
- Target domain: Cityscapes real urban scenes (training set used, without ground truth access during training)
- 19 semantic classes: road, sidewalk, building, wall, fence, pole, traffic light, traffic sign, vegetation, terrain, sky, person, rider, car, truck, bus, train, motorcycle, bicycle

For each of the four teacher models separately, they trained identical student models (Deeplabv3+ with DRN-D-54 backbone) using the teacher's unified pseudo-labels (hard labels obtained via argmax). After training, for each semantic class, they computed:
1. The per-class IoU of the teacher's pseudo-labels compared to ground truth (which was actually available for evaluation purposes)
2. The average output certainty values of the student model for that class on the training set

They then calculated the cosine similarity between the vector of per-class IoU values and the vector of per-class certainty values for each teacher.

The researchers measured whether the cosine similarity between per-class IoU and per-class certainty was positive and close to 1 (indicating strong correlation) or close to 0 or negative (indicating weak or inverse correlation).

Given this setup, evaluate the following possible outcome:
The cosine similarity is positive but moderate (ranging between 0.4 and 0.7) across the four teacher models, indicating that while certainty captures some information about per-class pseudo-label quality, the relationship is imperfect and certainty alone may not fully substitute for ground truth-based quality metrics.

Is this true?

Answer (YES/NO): NO